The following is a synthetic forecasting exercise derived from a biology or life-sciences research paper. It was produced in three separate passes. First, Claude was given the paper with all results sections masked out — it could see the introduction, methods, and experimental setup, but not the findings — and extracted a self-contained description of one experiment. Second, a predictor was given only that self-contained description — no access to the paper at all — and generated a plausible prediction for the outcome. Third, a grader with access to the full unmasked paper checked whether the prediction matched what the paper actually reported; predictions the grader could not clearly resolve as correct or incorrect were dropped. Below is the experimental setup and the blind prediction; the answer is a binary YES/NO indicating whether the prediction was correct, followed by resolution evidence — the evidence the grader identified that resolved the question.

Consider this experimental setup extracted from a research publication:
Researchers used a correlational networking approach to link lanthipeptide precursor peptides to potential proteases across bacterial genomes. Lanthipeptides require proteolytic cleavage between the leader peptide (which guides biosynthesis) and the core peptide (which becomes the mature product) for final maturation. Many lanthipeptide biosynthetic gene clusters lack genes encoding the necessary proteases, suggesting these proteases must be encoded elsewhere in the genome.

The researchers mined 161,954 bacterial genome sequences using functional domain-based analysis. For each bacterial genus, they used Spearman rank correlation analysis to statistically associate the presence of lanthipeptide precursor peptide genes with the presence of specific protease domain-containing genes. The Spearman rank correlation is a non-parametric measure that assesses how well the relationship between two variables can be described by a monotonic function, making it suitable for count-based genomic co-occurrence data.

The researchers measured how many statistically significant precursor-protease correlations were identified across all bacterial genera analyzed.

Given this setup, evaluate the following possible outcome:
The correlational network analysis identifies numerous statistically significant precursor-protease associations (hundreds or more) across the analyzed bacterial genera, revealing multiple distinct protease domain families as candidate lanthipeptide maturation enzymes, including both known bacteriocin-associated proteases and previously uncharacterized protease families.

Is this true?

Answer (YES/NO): YES